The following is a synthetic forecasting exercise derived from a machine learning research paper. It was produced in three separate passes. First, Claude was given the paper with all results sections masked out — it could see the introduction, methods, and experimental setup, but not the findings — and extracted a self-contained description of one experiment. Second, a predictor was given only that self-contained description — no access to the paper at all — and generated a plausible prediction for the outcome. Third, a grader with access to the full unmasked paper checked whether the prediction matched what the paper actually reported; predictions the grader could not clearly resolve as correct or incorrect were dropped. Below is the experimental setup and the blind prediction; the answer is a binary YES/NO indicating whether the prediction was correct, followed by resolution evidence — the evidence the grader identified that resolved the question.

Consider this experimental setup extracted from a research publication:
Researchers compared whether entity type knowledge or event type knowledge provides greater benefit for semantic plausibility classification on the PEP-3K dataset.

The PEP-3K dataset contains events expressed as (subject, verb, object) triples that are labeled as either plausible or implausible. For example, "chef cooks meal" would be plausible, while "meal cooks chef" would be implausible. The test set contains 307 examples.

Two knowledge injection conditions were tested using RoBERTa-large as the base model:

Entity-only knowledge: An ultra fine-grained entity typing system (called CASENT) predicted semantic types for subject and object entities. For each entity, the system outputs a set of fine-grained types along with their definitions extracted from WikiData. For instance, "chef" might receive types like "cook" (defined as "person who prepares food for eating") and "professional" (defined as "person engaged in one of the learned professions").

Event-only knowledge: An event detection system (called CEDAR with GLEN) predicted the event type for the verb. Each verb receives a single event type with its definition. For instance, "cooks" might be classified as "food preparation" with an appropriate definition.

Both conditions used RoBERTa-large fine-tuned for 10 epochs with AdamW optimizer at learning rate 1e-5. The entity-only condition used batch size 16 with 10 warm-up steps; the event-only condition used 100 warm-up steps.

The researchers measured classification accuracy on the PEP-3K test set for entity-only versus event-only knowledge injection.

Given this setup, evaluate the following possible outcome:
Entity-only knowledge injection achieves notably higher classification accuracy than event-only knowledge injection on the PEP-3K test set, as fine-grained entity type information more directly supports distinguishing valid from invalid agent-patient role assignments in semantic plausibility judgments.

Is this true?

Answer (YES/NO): NO